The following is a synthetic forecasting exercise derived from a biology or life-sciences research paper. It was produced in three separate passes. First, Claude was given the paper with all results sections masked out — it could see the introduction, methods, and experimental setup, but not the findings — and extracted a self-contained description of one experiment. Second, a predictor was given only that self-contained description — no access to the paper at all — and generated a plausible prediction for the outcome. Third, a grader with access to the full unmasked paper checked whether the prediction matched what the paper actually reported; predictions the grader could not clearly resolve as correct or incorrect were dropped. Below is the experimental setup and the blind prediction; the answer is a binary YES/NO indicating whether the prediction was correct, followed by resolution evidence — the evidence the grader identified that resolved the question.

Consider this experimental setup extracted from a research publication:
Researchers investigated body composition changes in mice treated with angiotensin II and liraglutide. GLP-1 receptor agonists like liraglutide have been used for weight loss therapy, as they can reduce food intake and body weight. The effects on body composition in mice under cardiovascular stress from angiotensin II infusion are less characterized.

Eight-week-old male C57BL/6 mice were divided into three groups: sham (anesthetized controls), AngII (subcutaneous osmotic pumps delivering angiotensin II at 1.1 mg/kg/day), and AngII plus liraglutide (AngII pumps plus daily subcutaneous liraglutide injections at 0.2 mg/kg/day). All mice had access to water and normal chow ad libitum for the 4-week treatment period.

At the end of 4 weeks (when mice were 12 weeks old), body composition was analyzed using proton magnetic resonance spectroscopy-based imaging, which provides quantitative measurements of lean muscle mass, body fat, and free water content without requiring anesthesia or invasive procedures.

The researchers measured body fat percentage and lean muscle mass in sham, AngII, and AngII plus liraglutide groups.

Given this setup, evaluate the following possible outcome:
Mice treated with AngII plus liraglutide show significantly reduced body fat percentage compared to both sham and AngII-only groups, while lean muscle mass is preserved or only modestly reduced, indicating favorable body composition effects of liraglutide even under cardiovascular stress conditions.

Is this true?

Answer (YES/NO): NO